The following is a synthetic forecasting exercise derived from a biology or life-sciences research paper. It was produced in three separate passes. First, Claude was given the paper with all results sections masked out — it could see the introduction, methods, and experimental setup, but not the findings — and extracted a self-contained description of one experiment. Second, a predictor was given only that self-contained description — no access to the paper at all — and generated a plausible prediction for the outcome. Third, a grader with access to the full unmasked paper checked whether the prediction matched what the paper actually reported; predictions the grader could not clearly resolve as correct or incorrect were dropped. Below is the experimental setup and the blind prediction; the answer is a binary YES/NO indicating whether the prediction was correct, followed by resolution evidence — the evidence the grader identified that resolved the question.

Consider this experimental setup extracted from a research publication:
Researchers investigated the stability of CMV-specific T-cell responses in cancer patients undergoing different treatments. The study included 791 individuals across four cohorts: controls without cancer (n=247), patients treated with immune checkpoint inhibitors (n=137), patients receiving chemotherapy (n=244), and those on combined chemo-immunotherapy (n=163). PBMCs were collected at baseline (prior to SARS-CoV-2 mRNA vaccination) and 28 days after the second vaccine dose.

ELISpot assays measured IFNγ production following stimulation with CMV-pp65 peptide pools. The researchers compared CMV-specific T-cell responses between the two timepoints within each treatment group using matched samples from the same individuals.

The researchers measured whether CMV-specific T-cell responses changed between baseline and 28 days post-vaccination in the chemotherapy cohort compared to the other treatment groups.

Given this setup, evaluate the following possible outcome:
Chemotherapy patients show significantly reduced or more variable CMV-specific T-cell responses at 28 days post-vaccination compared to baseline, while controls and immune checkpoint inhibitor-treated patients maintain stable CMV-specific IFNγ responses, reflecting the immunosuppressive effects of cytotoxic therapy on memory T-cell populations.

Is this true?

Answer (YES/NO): NO